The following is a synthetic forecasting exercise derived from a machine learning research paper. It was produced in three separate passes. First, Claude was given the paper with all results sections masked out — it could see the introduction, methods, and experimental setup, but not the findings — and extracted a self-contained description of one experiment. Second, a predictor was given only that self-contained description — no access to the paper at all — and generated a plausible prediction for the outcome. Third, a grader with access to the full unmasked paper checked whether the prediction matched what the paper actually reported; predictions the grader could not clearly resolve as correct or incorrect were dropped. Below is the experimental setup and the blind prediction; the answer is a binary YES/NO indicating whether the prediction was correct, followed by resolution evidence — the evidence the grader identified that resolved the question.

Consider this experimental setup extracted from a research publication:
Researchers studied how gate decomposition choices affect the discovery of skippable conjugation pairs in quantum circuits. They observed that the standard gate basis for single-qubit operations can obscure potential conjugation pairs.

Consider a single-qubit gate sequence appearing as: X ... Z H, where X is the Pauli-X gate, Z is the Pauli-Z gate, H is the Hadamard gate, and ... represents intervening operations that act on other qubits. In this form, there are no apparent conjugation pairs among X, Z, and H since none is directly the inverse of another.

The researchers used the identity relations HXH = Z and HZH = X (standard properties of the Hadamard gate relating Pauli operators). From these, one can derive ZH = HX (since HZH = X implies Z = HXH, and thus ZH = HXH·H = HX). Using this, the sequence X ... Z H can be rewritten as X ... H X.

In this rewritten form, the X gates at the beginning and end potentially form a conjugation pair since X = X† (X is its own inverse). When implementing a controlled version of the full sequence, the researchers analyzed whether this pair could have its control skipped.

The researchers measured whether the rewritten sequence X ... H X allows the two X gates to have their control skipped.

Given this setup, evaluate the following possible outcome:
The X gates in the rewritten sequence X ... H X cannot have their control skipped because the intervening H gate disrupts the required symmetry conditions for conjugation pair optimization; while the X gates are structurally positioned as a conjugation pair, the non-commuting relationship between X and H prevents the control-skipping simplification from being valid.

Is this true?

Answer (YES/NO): NO